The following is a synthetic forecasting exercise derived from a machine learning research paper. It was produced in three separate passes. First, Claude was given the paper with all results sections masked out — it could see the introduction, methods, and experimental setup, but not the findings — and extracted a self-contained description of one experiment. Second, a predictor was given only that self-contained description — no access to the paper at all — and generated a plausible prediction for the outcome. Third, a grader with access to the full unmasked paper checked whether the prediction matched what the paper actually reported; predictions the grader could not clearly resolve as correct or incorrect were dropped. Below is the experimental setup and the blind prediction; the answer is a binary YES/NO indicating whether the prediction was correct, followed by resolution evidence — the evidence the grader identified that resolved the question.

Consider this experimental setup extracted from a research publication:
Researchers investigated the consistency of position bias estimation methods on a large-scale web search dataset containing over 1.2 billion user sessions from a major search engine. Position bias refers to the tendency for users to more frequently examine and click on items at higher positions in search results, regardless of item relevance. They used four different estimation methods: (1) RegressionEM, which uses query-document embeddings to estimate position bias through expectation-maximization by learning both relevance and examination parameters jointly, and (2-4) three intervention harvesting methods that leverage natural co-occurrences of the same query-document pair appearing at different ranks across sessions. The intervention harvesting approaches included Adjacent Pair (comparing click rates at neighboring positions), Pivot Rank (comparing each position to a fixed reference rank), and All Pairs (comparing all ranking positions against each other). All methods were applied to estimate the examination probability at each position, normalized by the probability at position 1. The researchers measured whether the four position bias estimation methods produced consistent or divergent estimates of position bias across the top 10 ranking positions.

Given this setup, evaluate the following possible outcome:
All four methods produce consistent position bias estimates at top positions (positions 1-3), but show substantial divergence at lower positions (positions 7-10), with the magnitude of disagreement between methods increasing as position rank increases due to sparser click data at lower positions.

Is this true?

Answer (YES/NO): NO